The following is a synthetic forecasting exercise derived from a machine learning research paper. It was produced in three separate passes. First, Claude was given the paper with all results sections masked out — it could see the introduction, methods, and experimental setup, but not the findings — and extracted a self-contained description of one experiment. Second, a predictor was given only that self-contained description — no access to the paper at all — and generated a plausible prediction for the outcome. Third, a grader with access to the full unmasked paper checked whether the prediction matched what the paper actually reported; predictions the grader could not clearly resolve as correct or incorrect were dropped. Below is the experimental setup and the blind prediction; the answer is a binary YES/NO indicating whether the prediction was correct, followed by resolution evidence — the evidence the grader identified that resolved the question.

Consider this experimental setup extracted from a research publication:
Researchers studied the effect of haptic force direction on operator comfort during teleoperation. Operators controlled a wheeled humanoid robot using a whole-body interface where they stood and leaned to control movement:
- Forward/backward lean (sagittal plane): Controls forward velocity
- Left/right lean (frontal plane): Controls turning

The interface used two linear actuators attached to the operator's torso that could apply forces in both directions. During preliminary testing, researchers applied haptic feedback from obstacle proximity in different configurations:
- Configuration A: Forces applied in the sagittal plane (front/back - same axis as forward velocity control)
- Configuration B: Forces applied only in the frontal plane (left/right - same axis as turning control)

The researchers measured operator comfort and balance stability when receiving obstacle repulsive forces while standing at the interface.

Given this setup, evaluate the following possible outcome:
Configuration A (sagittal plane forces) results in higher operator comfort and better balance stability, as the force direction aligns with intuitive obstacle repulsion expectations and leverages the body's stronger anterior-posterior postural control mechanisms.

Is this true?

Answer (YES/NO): NO